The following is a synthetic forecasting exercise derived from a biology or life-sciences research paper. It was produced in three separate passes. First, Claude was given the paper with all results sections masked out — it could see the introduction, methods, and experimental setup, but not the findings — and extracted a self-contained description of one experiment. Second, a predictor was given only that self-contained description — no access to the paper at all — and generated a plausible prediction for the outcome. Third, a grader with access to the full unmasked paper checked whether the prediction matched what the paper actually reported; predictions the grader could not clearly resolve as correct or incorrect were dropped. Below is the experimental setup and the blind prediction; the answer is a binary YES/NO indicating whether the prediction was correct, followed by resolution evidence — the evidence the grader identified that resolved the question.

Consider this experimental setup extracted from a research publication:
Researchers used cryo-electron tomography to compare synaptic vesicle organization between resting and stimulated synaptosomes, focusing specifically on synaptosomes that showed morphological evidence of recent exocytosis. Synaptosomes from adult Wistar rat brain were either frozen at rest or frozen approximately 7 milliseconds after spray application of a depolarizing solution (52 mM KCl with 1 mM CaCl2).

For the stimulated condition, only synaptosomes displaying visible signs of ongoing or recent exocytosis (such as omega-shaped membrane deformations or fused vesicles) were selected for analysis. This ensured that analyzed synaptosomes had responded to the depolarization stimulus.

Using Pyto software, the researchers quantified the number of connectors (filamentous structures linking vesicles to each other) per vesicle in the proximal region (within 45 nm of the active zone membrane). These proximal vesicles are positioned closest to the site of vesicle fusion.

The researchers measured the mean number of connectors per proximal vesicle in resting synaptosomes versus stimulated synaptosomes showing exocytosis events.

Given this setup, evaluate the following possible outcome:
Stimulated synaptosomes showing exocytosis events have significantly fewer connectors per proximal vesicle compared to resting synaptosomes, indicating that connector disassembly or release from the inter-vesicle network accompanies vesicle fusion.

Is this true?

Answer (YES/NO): YES